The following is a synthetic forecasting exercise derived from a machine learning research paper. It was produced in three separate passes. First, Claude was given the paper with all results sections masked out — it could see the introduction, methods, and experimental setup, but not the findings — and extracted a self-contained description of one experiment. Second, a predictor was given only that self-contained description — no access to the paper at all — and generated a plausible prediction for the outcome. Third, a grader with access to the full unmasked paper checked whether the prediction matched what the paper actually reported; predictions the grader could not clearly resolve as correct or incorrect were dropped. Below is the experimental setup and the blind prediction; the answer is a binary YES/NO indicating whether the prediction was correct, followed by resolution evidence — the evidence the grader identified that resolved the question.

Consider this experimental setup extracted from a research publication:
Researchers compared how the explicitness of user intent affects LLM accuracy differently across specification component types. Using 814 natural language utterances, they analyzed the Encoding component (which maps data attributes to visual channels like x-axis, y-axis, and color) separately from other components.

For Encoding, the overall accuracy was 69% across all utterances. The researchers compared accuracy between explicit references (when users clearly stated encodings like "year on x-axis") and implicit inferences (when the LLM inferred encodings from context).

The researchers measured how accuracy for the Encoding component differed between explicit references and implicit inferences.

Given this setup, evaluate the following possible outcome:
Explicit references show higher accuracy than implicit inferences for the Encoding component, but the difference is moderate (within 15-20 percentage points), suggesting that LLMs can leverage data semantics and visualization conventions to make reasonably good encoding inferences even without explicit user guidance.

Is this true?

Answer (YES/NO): NO